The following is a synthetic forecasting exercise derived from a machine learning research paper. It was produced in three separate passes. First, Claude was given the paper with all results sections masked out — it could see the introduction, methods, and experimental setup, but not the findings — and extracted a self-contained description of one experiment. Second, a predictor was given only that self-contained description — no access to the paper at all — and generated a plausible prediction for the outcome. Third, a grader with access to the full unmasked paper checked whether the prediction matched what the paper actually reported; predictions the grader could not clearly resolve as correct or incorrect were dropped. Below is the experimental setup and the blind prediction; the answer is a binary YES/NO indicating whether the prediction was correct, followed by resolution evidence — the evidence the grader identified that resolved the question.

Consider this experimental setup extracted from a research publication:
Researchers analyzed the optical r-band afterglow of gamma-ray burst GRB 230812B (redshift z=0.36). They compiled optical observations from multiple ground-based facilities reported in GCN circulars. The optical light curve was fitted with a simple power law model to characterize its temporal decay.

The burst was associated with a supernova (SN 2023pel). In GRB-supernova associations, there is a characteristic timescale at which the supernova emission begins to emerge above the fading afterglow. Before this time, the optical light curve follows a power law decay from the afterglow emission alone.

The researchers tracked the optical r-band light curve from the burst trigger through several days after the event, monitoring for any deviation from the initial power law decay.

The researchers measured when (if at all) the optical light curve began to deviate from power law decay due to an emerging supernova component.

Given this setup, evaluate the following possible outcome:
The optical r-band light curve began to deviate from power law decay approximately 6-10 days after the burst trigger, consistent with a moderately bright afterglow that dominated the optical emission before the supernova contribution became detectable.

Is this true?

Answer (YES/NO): NO